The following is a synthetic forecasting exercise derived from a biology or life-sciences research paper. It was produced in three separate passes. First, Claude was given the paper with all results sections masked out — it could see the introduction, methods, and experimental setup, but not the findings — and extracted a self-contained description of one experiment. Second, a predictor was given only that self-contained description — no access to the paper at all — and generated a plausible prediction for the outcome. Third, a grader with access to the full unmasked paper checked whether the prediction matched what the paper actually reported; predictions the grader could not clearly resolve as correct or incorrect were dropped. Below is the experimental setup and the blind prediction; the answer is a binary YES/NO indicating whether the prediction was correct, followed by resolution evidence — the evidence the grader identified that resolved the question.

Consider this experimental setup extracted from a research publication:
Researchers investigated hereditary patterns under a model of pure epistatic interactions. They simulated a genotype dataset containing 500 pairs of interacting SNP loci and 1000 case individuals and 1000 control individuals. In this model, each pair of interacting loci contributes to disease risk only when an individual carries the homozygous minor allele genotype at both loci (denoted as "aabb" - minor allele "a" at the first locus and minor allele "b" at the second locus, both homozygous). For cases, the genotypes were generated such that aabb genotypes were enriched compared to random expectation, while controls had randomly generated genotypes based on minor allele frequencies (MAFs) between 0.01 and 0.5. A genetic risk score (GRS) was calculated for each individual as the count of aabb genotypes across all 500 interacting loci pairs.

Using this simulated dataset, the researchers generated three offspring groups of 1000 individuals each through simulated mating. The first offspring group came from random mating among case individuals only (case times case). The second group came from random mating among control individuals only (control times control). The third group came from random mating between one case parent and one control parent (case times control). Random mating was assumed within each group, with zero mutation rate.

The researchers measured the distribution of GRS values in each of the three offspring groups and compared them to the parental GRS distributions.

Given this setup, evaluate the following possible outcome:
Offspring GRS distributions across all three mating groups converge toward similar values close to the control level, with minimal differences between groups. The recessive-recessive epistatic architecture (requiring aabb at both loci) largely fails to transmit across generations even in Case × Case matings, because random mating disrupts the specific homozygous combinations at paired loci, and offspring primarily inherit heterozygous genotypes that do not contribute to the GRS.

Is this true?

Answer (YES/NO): NO